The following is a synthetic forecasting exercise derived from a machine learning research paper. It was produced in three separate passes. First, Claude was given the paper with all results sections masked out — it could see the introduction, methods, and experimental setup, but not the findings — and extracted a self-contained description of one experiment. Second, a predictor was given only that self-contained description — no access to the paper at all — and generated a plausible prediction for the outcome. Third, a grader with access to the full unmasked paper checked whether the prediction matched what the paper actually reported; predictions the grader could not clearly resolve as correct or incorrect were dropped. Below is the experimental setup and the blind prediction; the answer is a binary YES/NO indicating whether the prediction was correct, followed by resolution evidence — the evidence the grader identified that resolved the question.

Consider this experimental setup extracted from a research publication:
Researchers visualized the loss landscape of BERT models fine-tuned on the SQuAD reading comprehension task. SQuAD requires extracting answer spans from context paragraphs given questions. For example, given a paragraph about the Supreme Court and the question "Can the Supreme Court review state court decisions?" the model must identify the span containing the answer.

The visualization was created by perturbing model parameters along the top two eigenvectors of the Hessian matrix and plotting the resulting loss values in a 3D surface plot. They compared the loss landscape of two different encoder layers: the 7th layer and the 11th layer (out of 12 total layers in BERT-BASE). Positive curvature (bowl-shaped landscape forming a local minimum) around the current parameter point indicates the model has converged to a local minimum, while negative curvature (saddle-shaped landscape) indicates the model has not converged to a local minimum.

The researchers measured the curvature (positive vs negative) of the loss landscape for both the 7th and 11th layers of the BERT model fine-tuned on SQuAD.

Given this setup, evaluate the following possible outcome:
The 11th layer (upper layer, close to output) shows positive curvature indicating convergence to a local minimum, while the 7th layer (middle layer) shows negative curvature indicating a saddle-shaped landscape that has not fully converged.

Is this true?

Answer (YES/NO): NO